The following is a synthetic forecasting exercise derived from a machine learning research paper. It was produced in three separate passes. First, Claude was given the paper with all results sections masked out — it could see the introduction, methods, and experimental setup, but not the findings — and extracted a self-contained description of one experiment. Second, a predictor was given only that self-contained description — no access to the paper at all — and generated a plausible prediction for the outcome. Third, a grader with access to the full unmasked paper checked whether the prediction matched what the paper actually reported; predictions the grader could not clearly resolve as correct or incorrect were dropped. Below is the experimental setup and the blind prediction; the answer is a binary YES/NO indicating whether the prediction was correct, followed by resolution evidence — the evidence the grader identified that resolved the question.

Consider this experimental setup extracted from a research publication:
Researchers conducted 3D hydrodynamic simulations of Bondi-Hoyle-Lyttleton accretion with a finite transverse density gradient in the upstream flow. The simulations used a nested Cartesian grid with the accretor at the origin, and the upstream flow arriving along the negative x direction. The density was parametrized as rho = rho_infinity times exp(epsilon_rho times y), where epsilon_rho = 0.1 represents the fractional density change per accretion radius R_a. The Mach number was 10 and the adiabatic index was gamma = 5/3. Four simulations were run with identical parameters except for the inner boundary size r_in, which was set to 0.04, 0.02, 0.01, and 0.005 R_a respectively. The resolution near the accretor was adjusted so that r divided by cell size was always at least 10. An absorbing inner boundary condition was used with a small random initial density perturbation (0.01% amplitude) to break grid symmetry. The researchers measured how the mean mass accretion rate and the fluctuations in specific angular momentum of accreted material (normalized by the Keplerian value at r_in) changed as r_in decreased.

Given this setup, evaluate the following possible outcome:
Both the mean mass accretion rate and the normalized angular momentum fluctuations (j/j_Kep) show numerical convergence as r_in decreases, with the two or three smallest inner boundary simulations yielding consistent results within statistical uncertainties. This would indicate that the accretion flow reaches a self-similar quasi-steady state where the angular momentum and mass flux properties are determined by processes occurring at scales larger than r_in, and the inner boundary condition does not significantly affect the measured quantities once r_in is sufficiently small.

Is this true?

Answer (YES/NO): NO